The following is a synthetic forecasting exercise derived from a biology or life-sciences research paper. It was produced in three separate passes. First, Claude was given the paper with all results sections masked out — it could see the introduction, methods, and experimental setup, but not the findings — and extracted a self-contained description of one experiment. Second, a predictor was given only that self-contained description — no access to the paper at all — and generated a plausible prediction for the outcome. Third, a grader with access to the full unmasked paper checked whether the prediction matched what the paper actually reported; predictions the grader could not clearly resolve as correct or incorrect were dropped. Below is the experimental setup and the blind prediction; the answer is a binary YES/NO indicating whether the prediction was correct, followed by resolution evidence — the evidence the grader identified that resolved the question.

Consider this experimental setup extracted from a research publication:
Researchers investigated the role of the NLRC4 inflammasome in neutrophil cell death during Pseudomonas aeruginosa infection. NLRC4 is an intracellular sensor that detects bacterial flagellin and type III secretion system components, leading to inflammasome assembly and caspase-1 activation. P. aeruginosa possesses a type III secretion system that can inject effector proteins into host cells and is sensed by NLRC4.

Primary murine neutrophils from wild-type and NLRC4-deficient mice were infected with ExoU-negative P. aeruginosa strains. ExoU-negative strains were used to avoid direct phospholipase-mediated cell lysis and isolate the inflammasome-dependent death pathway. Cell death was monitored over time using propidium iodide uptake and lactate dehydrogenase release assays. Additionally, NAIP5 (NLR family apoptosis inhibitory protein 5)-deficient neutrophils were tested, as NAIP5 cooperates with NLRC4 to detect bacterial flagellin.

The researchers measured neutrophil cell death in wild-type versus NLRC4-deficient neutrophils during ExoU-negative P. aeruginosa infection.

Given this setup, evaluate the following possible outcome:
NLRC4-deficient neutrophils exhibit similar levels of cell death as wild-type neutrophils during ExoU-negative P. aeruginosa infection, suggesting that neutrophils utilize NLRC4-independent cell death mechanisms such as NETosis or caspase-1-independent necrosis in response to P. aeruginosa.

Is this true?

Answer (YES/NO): NO